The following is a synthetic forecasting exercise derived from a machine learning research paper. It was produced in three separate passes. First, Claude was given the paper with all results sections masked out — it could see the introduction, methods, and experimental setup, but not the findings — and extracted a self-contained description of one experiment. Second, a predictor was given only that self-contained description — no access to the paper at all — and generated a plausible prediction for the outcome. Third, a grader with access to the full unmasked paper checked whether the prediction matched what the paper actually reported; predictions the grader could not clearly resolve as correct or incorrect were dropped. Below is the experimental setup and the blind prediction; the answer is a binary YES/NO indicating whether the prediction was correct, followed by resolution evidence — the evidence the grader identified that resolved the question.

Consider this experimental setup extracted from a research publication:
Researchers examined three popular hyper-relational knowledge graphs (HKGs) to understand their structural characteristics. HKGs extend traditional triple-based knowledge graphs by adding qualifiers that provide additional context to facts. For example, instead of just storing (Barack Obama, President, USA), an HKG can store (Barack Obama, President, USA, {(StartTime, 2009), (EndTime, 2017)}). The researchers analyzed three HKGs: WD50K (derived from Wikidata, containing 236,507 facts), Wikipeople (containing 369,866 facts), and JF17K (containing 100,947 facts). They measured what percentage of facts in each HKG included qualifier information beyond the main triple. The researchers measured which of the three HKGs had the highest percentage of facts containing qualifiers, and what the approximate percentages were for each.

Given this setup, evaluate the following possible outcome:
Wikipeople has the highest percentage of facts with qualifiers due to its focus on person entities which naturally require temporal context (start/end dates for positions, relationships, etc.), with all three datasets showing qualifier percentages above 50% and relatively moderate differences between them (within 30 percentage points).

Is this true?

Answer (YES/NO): NO